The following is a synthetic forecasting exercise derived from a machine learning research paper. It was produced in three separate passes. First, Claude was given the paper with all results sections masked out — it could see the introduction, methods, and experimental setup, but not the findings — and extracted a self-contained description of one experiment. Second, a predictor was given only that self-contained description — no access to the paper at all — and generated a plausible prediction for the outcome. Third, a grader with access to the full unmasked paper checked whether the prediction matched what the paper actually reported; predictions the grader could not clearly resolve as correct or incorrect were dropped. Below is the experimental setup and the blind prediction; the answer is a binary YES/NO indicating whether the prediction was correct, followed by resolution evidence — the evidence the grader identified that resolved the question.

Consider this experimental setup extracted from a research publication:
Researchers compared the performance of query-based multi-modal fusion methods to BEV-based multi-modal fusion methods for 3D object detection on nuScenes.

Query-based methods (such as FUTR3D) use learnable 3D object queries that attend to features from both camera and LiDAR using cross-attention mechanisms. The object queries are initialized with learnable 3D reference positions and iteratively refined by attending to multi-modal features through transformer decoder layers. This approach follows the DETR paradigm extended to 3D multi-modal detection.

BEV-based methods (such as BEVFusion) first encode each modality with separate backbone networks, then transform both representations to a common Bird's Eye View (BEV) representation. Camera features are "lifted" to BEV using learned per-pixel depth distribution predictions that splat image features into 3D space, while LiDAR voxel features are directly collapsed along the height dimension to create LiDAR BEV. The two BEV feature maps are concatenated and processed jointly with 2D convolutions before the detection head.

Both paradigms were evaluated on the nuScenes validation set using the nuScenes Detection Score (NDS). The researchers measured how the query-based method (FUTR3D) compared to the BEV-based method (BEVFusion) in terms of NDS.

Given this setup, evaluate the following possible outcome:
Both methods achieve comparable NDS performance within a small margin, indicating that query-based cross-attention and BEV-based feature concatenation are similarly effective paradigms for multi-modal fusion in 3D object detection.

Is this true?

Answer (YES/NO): NO